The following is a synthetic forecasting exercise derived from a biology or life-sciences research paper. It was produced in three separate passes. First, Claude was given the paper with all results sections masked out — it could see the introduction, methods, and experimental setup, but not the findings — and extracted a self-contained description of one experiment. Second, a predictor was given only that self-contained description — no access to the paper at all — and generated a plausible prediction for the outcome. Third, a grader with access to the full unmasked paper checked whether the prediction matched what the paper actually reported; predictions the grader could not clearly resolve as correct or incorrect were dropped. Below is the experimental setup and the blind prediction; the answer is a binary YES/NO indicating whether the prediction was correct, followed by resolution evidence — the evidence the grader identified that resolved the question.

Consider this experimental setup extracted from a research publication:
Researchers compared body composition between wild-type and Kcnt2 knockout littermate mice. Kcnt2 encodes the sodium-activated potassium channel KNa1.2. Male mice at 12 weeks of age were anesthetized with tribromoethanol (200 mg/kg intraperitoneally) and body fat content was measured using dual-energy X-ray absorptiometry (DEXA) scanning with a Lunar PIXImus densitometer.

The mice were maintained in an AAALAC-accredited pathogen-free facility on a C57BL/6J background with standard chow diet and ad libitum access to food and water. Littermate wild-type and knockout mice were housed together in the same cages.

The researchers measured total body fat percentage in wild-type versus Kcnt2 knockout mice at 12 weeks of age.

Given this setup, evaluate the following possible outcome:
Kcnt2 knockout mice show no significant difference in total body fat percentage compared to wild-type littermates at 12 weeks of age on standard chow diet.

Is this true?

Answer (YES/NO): NO